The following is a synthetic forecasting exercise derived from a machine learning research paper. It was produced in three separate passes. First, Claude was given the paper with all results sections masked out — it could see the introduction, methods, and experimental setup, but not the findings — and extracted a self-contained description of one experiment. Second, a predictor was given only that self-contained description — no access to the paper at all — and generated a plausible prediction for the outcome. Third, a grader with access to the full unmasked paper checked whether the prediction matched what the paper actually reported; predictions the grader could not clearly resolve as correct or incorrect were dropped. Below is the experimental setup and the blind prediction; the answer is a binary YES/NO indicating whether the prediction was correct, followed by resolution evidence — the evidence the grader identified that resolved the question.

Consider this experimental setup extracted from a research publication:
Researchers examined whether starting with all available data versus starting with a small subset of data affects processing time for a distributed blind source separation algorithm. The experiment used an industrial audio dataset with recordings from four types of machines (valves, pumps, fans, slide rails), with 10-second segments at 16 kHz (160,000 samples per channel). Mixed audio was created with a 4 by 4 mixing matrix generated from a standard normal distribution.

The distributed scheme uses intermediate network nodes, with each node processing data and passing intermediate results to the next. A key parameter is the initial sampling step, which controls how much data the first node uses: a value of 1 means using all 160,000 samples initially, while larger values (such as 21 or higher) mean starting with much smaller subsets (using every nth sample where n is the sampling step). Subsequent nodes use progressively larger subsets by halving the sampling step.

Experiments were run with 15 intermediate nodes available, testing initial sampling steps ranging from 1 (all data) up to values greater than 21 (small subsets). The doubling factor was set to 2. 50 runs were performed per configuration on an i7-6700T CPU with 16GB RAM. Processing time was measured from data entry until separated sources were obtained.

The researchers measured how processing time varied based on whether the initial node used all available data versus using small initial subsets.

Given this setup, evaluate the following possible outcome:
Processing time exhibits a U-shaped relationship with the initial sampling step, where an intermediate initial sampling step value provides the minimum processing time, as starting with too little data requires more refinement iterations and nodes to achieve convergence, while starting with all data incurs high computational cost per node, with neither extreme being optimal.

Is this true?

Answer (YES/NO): NO